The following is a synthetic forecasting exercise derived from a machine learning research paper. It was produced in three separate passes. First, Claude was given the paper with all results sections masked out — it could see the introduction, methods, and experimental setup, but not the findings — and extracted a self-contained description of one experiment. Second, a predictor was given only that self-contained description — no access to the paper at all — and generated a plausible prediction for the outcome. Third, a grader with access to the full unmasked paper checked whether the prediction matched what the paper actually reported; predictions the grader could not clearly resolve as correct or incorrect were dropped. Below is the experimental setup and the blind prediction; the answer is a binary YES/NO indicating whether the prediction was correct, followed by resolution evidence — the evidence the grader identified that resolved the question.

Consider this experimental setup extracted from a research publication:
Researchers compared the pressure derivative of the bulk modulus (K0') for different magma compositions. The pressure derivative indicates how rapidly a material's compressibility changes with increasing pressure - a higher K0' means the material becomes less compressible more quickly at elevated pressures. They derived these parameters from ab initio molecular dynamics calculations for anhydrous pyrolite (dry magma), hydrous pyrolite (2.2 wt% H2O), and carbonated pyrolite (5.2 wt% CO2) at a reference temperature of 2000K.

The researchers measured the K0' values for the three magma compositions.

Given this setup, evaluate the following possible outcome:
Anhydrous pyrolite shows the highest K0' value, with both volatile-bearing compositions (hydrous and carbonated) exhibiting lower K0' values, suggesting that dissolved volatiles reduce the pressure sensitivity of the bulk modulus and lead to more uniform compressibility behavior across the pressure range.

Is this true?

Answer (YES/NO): NO